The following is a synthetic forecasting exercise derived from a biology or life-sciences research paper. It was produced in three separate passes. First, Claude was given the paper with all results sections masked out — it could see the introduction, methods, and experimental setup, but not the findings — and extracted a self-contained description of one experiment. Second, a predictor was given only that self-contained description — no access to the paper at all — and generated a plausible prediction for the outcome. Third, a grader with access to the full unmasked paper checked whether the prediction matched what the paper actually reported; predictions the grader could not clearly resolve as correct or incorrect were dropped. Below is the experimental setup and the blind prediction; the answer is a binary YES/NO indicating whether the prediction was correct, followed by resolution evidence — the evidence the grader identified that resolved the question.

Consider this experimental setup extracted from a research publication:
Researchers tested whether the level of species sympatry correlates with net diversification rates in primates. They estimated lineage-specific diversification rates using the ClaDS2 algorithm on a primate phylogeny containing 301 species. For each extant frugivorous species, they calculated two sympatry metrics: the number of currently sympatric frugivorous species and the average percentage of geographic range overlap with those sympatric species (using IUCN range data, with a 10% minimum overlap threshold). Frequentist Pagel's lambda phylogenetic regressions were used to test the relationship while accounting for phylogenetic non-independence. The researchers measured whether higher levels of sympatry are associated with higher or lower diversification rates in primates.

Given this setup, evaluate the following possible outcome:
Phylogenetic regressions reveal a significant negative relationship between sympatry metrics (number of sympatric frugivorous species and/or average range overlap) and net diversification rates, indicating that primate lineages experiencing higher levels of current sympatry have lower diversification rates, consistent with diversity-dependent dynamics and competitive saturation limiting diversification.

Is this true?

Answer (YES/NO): YES